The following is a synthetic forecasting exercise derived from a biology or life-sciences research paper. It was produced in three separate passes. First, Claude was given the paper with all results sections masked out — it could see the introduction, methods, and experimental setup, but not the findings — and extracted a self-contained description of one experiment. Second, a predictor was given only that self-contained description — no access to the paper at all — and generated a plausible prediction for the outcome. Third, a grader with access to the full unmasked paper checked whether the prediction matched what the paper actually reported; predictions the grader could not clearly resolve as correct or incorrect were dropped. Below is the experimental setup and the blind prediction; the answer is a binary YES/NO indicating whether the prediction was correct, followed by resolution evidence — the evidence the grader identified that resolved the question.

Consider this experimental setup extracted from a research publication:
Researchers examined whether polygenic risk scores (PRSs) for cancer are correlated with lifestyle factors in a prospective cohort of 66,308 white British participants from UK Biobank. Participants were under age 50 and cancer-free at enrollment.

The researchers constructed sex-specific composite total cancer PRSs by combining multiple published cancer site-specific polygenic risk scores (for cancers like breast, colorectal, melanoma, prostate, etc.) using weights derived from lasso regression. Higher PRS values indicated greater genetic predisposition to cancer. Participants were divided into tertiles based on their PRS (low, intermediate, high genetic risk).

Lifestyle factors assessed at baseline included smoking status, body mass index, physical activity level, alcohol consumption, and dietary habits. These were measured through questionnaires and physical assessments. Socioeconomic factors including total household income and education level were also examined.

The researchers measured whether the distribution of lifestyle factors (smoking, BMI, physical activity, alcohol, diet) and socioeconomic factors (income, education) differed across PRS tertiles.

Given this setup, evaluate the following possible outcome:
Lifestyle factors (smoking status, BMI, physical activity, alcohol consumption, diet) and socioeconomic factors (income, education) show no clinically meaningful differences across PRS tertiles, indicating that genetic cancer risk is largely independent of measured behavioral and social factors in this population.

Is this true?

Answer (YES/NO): YES